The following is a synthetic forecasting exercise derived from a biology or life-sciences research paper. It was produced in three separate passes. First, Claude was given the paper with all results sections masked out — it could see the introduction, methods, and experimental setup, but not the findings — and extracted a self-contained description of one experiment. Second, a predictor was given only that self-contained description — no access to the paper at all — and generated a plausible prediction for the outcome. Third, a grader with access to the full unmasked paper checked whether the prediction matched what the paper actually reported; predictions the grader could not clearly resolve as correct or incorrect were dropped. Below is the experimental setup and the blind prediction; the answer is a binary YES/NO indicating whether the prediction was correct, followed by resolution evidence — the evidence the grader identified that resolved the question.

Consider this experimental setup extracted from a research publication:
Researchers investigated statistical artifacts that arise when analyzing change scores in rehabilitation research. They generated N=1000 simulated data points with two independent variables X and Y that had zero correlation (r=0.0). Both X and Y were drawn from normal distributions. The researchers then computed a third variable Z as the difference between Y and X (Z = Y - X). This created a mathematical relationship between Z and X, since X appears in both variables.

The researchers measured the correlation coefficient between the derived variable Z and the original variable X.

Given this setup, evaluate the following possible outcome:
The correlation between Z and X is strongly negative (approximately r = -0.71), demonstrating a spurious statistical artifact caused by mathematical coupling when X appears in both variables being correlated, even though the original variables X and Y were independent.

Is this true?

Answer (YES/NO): YES